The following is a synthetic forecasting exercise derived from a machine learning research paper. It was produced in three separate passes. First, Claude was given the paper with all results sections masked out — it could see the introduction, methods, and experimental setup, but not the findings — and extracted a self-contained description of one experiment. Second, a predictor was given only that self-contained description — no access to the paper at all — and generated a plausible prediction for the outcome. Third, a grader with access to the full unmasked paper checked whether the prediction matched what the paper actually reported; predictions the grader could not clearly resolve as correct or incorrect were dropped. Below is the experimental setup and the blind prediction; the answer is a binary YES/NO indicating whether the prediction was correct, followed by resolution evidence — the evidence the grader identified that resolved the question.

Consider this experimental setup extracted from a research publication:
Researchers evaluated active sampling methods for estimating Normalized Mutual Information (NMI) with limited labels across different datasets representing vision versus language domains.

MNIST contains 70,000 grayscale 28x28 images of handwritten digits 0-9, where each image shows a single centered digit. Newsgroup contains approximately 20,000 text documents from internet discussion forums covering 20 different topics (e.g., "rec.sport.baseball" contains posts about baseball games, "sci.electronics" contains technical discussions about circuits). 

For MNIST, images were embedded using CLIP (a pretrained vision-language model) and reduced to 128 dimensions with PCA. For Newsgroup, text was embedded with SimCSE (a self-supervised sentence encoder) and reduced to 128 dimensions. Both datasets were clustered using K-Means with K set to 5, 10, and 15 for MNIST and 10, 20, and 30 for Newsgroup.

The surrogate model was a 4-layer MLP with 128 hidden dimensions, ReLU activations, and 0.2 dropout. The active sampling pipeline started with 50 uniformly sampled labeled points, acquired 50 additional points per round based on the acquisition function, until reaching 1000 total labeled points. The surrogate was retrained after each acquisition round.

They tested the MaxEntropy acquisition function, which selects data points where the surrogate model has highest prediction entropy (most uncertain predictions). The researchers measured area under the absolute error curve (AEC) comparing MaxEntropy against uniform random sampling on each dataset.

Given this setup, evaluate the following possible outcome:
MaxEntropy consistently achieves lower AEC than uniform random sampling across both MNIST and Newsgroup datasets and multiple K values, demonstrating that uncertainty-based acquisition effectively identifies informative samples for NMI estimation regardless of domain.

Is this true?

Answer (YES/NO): NO